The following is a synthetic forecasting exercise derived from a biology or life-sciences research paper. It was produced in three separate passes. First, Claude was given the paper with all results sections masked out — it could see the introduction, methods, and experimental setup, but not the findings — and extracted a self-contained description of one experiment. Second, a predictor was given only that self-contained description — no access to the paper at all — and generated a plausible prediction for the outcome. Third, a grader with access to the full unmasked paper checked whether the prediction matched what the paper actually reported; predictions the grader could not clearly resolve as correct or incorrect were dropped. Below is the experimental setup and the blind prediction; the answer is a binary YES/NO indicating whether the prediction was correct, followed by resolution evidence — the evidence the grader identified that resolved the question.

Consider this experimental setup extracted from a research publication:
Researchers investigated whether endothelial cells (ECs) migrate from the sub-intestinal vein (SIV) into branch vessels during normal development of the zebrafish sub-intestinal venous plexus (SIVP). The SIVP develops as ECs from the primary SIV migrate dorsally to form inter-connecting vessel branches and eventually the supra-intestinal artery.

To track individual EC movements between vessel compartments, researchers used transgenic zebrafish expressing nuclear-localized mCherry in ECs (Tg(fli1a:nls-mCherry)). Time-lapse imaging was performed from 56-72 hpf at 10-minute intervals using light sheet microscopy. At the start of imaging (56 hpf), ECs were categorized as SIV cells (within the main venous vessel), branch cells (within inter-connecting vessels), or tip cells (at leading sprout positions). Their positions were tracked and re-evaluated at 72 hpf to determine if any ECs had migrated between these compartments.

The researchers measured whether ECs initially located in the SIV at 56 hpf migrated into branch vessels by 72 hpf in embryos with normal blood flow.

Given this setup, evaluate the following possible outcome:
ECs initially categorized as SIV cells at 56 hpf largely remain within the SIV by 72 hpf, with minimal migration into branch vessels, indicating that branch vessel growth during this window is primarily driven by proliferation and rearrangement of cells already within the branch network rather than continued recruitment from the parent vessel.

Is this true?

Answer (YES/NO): YES